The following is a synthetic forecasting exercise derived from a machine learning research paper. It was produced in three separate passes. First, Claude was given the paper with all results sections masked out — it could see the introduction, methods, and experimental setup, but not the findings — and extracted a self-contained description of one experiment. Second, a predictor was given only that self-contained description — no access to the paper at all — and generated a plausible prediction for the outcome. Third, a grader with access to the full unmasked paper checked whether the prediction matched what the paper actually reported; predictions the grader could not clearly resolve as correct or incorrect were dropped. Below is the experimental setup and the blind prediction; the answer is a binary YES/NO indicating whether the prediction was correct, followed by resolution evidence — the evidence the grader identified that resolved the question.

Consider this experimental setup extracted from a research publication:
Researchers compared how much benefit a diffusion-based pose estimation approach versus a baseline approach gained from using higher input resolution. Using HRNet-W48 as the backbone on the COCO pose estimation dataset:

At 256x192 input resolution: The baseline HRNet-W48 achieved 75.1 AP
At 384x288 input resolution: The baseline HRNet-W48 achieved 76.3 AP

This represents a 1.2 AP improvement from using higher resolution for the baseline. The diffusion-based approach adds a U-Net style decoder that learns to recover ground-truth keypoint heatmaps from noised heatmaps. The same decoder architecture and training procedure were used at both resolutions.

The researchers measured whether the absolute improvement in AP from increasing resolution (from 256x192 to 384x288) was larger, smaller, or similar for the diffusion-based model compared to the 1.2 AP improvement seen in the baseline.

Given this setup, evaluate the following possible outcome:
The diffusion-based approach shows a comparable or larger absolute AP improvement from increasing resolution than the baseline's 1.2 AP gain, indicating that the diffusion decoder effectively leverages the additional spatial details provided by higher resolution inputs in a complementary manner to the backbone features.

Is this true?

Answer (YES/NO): NO